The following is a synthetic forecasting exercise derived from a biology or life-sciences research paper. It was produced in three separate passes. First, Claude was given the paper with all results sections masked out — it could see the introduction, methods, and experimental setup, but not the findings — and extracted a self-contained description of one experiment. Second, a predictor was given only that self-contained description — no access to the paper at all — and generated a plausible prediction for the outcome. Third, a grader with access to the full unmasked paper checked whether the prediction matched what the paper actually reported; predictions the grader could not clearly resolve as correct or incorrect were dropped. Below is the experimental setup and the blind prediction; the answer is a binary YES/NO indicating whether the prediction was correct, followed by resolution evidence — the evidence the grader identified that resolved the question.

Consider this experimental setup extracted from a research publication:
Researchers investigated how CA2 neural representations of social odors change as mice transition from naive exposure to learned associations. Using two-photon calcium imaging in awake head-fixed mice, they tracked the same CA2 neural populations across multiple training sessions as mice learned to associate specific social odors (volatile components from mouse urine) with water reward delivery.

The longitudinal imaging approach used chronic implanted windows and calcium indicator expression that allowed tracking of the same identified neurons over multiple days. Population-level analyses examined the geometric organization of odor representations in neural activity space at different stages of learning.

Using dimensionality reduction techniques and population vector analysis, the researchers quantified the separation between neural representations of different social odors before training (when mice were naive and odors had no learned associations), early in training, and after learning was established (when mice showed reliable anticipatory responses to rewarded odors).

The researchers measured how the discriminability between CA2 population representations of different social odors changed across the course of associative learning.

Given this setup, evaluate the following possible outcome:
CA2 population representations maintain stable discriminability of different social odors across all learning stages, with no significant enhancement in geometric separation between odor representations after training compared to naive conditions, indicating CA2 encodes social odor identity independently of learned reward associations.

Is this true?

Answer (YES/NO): NO